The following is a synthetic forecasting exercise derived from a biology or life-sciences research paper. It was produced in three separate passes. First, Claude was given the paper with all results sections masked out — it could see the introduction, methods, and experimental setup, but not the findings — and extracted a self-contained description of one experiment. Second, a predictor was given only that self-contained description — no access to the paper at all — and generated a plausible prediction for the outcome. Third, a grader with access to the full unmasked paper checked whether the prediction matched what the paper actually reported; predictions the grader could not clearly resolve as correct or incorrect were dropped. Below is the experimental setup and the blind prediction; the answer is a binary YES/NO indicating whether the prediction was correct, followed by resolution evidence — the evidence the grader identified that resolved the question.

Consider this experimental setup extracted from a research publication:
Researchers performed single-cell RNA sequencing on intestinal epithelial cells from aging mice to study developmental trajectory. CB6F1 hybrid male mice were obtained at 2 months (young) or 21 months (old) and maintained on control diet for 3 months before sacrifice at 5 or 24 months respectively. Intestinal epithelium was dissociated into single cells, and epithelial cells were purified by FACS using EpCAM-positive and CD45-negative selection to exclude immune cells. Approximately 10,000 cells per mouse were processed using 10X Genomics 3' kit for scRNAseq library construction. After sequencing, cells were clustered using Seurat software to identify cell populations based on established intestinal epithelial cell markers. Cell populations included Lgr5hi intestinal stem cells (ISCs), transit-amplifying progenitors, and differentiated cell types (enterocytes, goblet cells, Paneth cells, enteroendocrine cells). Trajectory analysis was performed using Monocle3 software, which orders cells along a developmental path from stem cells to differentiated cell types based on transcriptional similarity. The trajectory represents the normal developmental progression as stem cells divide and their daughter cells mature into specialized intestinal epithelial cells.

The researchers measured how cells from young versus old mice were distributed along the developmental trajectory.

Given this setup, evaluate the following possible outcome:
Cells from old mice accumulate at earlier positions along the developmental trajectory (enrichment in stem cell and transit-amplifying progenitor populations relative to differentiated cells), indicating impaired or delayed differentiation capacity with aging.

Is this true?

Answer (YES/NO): NO